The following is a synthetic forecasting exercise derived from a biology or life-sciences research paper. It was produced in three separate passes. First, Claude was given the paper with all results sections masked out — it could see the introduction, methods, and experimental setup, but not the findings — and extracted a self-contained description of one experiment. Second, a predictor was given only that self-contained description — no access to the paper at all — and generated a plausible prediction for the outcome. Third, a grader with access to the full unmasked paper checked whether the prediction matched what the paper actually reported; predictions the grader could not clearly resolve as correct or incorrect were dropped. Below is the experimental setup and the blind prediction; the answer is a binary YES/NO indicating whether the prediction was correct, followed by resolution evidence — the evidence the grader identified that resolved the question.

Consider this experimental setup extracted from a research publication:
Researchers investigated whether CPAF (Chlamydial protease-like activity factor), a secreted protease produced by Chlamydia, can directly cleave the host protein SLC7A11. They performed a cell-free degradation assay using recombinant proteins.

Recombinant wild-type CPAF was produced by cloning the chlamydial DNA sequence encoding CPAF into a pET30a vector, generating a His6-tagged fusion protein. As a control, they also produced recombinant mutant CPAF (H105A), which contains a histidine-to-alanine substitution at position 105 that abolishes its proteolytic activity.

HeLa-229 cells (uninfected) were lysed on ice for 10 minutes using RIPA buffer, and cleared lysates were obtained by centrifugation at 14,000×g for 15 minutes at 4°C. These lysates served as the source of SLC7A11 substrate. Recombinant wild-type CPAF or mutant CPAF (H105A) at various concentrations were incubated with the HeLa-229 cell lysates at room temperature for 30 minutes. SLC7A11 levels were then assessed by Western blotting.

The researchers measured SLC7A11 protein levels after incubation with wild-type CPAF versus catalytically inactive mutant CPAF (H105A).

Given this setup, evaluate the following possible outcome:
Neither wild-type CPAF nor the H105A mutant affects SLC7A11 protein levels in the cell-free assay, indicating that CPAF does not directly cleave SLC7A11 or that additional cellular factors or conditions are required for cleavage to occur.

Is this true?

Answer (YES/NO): NO